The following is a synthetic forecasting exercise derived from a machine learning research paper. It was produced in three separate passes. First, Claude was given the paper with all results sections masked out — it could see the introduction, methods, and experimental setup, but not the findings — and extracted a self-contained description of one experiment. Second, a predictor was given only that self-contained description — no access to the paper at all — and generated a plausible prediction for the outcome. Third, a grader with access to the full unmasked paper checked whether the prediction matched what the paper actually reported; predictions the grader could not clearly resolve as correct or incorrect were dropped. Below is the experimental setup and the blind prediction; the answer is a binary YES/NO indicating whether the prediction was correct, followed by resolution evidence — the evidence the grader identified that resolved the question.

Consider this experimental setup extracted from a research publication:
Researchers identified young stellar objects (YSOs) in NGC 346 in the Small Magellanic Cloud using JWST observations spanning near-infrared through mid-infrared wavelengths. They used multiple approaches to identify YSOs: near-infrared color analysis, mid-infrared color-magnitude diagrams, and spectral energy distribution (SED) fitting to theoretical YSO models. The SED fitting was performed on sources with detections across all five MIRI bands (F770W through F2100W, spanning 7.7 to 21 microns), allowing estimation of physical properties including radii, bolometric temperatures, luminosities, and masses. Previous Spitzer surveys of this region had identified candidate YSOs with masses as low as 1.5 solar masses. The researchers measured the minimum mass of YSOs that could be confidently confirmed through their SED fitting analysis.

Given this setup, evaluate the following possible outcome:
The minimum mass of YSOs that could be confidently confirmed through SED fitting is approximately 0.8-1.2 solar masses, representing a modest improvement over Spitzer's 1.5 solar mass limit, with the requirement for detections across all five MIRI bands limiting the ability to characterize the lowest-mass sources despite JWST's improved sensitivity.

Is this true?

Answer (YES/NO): YES